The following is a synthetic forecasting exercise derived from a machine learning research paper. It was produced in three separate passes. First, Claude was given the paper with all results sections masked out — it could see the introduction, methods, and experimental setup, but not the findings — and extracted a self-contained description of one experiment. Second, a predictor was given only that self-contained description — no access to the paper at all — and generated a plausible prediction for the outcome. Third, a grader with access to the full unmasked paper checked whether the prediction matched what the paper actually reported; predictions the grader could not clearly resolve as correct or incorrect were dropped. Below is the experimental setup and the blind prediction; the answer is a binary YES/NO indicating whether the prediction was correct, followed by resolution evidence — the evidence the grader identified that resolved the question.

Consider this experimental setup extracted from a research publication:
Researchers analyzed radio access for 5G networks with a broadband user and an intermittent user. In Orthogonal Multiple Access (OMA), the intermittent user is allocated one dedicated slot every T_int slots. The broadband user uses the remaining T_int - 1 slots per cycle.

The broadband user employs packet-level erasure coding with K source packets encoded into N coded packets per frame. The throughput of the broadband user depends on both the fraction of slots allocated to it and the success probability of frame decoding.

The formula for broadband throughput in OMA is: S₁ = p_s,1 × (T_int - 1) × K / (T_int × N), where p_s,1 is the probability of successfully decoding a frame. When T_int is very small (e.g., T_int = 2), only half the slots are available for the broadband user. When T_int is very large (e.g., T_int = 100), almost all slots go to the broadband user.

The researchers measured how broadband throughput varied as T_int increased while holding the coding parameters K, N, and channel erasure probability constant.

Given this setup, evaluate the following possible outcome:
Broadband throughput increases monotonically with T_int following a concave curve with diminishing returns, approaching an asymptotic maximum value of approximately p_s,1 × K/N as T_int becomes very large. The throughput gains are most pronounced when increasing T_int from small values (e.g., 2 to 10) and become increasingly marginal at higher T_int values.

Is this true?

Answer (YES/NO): YES